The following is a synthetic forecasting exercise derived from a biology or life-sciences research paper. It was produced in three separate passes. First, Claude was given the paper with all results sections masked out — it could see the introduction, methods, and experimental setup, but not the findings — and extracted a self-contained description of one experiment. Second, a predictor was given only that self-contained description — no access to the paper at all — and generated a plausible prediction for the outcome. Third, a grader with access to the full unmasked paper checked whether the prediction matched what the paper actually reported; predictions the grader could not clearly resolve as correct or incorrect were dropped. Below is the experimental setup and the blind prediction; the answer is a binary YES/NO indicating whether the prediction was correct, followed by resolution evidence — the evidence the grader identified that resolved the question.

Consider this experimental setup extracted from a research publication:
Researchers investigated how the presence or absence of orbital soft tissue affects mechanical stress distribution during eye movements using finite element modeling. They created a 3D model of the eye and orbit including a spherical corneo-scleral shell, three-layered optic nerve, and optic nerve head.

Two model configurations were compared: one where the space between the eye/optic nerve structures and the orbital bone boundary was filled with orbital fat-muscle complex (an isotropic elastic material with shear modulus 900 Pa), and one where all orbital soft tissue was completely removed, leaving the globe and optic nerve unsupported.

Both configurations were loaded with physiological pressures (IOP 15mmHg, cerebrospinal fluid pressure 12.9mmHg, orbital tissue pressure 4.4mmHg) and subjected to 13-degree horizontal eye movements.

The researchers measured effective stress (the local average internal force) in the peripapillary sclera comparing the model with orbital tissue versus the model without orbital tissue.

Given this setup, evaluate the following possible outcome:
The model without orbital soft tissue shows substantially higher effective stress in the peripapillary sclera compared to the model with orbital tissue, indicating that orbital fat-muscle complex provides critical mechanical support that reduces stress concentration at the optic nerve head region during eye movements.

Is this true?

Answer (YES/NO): NO